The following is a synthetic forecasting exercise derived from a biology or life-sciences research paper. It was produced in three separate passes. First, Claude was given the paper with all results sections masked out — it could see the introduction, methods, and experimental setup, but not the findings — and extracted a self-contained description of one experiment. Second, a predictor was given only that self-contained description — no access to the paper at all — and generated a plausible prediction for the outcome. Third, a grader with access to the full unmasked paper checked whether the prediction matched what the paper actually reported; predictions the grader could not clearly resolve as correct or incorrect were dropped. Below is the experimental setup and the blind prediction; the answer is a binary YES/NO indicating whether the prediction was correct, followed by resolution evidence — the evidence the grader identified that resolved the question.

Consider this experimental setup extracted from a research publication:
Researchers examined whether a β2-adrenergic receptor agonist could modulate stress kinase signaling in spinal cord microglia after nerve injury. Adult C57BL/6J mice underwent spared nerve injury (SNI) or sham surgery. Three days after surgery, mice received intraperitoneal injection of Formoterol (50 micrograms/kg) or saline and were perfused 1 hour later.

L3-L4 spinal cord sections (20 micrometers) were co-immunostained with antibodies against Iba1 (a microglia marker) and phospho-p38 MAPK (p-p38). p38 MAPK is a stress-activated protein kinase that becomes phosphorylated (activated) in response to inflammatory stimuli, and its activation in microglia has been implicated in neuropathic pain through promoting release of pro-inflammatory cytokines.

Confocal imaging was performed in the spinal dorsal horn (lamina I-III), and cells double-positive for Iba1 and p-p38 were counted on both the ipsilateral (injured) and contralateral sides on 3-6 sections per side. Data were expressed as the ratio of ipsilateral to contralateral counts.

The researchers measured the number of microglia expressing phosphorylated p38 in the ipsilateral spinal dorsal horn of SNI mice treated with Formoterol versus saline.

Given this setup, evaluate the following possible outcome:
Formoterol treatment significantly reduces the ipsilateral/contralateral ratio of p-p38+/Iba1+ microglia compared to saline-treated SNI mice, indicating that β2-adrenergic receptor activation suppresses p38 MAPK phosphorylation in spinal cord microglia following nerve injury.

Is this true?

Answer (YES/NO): YES